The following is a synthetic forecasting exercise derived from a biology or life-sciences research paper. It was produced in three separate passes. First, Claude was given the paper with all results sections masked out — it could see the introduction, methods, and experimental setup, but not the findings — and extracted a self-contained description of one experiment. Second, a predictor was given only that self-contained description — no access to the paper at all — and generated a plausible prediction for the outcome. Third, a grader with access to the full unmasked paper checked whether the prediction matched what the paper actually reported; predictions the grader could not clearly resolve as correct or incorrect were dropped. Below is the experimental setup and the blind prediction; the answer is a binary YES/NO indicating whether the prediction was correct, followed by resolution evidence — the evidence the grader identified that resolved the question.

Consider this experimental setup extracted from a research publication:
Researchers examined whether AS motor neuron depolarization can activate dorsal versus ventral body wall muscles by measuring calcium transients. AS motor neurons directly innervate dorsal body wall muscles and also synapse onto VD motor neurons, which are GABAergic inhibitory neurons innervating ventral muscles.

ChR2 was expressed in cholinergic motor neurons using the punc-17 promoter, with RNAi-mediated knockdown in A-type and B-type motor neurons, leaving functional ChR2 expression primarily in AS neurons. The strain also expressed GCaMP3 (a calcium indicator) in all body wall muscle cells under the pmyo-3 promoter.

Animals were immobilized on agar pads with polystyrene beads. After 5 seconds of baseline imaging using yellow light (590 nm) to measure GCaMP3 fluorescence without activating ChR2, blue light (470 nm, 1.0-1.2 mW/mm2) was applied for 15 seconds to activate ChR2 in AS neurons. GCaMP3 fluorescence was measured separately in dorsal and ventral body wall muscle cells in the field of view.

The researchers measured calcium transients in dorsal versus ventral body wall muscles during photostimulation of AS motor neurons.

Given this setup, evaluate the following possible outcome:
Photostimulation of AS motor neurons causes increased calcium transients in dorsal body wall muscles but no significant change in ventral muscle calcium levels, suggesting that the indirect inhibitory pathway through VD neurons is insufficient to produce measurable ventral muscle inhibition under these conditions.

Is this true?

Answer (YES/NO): NO